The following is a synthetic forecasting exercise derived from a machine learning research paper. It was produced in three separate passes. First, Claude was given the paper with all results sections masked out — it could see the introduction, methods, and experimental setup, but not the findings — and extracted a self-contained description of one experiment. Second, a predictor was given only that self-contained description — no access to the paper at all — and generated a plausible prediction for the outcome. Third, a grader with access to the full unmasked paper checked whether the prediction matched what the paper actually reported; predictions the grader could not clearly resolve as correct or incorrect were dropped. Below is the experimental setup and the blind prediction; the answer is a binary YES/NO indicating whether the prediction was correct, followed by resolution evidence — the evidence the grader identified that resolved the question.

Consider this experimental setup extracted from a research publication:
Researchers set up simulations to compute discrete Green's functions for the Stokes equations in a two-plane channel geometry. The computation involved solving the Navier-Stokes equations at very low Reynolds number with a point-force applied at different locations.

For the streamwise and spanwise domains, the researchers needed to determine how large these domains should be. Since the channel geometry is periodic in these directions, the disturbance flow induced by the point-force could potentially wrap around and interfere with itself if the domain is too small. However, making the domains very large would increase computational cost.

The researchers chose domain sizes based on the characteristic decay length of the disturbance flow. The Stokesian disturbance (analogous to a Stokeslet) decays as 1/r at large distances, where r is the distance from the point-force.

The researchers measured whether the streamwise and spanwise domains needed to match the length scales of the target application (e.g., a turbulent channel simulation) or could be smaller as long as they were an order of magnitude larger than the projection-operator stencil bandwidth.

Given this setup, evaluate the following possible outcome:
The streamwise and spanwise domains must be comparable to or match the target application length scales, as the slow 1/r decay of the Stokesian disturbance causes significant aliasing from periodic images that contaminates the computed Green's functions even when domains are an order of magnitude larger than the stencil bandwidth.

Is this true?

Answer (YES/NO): NO